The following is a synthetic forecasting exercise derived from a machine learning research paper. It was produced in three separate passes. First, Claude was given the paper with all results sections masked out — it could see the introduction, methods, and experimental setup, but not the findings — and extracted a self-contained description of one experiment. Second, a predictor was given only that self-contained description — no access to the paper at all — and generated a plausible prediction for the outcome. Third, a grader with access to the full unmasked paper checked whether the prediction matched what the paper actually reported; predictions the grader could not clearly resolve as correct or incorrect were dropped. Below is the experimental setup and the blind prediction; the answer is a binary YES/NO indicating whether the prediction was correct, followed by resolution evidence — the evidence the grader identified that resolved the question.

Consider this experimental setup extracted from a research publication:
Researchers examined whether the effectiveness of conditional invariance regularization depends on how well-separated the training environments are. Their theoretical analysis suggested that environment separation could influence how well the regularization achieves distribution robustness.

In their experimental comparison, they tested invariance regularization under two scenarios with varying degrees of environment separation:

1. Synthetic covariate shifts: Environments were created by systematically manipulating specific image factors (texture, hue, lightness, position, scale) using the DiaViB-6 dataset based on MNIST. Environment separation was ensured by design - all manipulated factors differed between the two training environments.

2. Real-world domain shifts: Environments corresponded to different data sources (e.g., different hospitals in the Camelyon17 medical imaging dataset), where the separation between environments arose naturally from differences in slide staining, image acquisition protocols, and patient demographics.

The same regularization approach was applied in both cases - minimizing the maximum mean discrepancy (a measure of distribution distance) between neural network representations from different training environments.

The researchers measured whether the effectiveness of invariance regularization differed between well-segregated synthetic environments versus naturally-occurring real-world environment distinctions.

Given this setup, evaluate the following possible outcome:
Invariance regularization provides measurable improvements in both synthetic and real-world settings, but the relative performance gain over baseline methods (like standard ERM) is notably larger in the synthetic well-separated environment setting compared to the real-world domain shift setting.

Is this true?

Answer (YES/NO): YES